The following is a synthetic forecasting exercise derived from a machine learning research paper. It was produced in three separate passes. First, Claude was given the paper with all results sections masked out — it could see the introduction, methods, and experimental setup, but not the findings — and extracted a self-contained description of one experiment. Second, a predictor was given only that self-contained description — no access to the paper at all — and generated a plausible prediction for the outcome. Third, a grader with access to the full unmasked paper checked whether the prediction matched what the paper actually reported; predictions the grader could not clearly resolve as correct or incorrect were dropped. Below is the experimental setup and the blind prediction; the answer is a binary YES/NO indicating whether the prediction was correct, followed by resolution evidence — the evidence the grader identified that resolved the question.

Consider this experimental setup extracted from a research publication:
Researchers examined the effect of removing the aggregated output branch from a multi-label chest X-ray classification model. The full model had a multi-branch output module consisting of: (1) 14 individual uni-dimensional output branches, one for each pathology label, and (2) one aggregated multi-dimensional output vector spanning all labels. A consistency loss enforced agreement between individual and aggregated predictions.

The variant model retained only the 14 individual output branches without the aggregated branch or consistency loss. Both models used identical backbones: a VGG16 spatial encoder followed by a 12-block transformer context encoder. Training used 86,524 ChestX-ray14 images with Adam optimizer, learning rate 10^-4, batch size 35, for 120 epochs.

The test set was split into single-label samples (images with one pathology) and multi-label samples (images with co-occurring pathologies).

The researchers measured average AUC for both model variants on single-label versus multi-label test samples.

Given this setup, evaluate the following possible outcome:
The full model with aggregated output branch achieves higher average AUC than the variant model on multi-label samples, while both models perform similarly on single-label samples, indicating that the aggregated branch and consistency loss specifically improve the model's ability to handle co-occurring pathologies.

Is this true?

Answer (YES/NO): YES